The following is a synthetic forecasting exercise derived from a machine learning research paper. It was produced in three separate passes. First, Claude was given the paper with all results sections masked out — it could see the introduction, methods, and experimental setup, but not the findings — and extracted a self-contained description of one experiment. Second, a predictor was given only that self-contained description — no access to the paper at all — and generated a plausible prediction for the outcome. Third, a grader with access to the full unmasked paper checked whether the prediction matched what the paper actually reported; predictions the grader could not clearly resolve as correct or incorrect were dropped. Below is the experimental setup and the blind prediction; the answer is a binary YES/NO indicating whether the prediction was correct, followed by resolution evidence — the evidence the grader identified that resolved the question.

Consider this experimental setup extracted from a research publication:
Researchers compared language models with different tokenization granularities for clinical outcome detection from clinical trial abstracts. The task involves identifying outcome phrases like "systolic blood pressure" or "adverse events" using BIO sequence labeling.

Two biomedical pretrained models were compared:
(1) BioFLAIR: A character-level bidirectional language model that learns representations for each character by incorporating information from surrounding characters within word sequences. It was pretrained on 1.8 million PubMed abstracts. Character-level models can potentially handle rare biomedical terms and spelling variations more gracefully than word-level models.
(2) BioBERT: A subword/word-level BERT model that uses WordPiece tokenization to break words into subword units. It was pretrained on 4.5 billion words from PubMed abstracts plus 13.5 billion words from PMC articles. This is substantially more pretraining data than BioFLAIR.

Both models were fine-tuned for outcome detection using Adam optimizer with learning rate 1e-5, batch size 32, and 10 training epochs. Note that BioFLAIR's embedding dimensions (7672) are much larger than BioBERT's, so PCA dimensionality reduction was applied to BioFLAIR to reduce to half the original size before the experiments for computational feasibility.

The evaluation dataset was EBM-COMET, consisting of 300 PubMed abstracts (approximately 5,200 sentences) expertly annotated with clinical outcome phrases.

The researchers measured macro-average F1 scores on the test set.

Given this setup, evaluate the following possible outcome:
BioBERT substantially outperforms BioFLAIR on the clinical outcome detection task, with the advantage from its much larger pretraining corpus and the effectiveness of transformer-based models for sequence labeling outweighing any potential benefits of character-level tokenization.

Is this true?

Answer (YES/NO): YES